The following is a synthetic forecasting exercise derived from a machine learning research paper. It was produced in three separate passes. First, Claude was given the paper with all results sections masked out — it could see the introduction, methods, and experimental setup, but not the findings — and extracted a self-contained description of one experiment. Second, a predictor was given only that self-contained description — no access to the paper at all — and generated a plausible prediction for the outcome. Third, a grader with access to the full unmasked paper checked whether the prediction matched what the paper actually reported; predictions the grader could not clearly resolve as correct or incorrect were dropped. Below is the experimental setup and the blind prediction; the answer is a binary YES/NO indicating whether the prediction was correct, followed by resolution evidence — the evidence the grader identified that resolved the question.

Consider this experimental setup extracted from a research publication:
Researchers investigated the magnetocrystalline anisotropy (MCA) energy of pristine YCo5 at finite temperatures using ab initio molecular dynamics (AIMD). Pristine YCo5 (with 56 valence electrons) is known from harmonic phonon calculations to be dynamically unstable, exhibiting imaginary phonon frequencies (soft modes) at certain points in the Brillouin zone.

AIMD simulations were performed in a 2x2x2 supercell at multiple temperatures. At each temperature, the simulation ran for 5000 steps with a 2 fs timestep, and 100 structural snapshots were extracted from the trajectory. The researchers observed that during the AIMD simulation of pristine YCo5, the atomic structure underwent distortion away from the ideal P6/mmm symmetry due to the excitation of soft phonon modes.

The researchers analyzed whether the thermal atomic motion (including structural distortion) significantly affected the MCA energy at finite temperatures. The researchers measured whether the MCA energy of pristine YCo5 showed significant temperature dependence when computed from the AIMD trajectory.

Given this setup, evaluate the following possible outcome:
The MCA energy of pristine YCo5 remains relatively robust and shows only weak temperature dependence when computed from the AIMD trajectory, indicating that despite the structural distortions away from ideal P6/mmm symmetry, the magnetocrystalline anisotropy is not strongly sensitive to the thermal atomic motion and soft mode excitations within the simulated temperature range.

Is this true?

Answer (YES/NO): YES